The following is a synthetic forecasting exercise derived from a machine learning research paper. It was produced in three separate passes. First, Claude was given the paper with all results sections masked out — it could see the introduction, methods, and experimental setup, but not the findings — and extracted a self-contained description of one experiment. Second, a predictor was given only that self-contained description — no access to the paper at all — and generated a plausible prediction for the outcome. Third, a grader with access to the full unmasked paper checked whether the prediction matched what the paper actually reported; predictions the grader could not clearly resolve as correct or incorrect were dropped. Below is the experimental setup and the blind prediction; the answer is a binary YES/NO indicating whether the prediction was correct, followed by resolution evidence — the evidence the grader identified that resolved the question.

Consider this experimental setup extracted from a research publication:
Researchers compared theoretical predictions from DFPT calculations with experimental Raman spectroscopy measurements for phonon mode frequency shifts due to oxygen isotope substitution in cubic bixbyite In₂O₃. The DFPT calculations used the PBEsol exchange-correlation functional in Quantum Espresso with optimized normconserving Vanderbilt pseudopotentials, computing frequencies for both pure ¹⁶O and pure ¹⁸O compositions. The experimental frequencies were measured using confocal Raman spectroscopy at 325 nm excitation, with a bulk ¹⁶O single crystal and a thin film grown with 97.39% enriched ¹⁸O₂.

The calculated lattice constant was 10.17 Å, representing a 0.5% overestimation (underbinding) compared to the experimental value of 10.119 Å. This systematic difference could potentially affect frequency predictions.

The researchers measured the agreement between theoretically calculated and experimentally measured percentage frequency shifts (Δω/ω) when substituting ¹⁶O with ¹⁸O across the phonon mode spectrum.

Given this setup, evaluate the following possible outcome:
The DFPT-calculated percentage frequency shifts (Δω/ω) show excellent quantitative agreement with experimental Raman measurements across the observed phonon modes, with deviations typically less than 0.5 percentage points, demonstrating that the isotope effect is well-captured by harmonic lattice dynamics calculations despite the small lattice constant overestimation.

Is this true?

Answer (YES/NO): YES